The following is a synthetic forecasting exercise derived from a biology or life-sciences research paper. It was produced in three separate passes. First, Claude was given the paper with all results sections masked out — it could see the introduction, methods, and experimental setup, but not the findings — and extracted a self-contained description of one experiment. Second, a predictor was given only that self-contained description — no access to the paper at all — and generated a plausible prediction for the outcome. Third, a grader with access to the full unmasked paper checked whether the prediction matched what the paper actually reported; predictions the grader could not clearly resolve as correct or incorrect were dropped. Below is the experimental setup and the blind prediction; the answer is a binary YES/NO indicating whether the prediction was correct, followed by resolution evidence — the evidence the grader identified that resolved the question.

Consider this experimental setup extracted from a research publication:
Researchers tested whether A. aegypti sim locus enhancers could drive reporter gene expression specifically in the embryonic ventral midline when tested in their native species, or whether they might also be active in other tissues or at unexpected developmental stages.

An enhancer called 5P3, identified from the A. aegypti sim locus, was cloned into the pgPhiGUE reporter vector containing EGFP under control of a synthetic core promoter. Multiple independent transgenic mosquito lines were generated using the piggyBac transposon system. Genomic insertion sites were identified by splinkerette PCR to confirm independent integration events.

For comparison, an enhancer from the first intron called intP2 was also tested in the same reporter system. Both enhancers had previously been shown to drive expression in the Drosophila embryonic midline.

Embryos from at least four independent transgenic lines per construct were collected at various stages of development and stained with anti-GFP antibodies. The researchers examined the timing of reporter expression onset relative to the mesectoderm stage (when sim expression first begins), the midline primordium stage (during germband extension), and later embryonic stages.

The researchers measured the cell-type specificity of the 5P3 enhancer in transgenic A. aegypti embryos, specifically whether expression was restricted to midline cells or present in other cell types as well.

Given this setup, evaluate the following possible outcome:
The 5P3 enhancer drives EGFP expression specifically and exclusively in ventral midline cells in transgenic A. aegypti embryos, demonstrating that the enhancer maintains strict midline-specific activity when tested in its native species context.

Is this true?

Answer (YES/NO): NO